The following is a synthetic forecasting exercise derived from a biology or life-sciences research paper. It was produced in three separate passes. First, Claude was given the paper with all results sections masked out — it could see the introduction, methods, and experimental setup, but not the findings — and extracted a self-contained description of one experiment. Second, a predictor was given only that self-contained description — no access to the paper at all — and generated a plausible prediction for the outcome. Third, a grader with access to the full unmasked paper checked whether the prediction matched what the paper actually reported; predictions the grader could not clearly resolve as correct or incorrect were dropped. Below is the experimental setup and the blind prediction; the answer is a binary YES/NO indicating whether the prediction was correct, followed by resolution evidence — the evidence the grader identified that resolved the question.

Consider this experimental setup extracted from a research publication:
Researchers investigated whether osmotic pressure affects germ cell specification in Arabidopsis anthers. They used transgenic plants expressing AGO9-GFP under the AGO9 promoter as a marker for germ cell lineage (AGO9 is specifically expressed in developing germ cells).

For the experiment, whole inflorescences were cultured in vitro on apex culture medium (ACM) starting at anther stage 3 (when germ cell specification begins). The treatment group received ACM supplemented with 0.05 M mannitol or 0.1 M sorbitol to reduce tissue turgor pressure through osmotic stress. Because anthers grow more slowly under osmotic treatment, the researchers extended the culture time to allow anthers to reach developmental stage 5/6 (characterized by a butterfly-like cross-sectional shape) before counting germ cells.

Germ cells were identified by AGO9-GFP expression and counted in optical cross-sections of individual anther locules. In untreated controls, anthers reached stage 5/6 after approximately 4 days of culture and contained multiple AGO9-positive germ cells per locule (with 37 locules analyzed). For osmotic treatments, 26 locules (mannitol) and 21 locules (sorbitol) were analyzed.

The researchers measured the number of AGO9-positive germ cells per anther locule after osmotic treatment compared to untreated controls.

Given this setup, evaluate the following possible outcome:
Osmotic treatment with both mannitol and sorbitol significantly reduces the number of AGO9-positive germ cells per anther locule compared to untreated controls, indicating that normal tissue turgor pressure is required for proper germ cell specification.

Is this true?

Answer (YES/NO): YES